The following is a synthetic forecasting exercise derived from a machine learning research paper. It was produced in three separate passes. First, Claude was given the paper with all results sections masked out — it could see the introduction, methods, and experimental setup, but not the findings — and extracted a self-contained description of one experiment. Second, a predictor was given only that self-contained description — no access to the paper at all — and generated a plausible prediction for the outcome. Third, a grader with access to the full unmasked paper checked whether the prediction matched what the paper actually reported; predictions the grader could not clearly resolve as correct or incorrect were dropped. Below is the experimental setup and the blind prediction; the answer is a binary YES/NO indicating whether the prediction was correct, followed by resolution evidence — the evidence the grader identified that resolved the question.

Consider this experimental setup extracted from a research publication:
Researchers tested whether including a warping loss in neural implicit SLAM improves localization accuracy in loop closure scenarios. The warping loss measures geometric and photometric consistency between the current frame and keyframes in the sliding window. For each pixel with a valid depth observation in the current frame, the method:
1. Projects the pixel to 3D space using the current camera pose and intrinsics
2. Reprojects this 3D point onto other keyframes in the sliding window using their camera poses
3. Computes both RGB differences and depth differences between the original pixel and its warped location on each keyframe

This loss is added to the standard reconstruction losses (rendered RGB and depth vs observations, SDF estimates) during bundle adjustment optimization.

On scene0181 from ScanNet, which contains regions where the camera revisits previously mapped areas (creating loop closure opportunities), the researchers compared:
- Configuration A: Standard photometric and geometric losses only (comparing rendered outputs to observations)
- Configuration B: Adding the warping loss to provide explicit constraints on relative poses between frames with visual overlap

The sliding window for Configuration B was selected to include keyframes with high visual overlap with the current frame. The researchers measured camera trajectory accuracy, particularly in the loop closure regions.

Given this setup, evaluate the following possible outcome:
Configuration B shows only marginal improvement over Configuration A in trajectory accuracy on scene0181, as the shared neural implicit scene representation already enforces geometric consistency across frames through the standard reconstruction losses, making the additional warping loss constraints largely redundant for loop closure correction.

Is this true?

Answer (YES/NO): NO